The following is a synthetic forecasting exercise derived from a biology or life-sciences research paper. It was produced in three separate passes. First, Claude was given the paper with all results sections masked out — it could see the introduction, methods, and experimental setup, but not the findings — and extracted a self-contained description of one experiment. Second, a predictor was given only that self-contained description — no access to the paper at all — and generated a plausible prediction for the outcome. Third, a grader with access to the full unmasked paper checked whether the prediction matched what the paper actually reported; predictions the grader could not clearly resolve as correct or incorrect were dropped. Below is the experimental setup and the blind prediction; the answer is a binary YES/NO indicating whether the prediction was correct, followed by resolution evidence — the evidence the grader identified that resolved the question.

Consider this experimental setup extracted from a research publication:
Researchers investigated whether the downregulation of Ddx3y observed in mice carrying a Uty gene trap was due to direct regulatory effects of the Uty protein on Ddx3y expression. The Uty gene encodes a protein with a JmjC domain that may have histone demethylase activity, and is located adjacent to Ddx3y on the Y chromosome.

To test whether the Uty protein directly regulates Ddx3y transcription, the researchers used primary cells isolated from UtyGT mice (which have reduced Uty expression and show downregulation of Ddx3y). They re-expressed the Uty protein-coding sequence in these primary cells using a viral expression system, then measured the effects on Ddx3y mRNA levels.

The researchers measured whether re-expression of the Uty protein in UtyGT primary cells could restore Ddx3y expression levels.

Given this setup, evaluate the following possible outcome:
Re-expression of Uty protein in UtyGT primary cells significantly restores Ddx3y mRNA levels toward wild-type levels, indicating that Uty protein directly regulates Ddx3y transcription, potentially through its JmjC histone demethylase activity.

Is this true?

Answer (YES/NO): NO